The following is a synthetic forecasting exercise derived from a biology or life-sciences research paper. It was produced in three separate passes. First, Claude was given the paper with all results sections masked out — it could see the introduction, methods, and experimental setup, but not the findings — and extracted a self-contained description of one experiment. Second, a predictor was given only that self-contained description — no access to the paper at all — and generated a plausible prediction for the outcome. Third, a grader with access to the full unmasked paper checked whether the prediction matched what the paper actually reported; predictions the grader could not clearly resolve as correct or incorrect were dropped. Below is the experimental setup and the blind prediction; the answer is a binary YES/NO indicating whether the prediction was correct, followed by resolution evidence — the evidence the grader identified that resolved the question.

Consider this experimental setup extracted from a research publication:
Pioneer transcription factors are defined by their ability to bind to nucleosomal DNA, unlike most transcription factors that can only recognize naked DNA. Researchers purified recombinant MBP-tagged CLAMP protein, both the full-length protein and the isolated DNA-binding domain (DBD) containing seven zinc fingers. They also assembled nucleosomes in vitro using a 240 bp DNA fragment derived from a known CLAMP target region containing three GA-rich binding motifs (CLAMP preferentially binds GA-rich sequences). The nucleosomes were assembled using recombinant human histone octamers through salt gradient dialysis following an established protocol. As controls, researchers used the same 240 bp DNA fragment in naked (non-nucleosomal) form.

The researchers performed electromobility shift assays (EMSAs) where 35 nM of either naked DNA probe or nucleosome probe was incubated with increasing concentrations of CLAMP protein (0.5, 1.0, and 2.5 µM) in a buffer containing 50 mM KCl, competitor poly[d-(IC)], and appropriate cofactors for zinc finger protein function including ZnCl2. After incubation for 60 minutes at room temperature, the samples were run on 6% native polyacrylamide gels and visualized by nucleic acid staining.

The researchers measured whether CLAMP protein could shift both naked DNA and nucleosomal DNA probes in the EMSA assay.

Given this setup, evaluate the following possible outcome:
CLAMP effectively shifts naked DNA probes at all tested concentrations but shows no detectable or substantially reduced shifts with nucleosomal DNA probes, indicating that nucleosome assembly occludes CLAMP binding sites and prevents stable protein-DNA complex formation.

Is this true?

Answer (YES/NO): NO